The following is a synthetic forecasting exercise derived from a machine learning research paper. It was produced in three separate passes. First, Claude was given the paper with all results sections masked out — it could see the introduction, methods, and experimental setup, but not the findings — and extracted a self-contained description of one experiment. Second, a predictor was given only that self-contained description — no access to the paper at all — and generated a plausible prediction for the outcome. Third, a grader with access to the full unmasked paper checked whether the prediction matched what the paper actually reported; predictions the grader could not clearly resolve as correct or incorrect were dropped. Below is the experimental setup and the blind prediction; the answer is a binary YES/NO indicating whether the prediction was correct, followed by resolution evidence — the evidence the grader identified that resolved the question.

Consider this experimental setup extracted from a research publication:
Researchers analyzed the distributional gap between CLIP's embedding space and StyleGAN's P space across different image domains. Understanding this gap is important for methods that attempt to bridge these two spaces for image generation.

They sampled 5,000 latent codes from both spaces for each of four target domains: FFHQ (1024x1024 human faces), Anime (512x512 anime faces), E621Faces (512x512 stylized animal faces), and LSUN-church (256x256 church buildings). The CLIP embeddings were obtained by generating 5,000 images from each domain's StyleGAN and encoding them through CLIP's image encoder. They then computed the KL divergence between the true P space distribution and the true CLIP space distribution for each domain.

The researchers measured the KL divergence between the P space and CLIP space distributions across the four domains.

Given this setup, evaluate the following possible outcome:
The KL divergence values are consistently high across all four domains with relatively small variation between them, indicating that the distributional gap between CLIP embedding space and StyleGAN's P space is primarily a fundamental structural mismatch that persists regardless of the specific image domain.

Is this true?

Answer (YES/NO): NO